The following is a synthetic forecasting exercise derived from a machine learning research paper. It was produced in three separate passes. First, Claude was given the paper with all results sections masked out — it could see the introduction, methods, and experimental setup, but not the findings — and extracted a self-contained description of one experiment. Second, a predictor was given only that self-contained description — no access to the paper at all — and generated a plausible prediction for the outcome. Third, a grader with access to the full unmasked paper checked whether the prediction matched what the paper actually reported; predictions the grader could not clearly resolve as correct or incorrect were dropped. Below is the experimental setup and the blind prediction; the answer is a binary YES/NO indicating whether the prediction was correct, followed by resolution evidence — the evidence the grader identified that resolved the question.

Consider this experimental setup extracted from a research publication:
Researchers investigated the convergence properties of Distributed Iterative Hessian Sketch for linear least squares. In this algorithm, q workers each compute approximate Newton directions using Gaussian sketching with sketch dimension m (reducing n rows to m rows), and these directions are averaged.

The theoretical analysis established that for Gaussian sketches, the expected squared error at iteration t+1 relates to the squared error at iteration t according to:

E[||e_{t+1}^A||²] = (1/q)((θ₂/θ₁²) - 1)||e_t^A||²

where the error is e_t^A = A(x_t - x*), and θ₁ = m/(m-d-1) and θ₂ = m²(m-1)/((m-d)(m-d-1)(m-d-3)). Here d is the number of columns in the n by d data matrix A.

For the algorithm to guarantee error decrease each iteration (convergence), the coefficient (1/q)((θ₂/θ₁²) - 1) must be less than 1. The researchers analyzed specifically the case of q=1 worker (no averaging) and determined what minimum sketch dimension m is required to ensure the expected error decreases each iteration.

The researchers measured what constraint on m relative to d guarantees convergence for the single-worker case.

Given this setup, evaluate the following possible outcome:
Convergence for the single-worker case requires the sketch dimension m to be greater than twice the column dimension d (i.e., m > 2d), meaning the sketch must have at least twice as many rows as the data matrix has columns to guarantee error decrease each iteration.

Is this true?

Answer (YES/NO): NO